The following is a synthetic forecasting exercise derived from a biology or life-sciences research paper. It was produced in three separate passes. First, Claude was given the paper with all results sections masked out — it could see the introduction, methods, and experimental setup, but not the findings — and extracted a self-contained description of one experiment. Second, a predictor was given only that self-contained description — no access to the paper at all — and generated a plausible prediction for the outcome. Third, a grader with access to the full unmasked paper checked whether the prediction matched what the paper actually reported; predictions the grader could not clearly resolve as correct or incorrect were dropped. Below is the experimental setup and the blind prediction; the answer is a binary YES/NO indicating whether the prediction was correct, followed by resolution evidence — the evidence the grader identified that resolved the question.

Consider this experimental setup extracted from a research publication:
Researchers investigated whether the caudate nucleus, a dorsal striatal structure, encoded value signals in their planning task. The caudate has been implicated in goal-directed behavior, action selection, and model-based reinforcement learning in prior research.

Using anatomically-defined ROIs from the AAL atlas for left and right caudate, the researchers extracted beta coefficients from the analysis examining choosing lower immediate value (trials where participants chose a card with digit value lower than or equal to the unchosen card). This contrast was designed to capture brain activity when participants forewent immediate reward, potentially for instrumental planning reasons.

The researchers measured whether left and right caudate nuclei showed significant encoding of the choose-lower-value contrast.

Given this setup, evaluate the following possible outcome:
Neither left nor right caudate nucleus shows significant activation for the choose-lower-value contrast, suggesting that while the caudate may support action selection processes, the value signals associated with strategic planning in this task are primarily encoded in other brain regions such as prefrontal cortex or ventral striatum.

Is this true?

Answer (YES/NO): YES